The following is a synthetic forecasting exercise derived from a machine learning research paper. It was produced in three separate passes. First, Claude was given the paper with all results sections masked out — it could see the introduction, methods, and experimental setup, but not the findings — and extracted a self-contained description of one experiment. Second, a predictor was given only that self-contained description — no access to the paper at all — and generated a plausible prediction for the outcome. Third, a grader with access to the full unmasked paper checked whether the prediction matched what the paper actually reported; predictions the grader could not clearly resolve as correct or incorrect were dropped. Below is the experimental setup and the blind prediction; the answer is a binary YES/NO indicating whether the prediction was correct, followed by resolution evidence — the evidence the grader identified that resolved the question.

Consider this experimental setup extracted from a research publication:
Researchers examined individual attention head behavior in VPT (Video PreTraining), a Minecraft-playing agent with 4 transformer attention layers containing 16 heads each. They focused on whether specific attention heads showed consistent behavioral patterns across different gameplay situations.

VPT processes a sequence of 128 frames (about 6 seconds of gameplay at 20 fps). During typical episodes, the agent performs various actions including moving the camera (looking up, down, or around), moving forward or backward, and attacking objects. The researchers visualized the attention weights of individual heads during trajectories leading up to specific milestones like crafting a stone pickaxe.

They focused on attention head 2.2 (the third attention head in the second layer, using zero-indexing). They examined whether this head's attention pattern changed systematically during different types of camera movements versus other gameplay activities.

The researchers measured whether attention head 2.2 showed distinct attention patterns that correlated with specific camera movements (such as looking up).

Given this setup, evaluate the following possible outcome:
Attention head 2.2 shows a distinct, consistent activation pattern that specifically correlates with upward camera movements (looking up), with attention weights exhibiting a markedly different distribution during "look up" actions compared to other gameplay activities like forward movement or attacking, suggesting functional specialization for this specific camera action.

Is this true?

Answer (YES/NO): YES